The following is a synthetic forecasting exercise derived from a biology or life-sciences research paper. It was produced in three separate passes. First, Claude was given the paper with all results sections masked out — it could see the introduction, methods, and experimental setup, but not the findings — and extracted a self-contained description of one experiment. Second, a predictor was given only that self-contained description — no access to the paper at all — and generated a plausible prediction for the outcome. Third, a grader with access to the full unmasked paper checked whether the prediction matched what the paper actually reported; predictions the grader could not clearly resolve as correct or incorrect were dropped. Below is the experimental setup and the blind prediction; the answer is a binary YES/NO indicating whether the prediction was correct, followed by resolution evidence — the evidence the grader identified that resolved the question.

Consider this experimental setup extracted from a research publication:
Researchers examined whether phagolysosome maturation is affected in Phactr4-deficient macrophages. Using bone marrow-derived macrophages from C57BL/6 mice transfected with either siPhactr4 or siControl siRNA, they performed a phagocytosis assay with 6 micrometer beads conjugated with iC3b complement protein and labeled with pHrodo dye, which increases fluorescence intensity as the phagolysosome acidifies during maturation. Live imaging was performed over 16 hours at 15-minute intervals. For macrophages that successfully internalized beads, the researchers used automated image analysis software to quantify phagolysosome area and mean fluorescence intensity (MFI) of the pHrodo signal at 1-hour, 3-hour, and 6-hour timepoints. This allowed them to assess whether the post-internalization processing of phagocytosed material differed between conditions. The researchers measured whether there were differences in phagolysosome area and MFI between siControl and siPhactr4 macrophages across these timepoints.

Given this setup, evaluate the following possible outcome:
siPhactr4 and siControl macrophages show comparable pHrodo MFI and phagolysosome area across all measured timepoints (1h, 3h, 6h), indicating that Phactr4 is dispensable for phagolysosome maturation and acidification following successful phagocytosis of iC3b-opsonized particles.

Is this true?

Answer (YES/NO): YES